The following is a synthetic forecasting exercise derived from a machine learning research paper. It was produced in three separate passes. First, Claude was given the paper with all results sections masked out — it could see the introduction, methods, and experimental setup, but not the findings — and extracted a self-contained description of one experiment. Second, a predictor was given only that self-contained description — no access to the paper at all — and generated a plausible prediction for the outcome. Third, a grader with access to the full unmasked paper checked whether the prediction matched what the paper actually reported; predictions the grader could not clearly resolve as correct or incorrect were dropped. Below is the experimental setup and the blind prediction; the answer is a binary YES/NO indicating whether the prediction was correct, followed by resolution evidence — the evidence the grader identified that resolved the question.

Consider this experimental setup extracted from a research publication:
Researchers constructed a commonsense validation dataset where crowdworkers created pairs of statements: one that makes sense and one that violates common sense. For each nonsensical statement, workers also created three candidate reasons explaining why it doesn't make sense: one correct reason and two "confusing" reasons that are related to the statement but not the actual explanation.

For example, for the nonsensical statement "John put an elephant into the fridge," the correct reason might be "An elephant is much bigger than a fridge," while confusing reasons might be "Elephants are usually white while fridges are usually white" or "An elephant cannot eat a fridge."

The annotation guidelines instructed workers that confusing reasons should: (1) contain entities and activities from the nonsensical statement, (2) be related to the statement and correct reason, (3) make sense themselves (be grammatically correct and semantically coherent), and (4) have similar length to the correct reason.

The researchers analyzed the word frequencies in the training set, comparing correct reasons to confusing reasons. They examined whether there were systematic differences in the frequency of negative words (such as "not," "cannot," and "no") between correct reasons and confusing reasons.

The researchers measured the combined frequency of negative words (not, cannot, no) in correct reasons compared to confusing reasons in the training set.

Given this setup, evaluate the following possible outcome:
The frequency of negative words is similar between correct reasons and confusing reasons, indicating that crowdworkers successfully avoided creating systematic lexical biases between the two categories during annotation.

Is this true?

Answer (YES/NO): NO